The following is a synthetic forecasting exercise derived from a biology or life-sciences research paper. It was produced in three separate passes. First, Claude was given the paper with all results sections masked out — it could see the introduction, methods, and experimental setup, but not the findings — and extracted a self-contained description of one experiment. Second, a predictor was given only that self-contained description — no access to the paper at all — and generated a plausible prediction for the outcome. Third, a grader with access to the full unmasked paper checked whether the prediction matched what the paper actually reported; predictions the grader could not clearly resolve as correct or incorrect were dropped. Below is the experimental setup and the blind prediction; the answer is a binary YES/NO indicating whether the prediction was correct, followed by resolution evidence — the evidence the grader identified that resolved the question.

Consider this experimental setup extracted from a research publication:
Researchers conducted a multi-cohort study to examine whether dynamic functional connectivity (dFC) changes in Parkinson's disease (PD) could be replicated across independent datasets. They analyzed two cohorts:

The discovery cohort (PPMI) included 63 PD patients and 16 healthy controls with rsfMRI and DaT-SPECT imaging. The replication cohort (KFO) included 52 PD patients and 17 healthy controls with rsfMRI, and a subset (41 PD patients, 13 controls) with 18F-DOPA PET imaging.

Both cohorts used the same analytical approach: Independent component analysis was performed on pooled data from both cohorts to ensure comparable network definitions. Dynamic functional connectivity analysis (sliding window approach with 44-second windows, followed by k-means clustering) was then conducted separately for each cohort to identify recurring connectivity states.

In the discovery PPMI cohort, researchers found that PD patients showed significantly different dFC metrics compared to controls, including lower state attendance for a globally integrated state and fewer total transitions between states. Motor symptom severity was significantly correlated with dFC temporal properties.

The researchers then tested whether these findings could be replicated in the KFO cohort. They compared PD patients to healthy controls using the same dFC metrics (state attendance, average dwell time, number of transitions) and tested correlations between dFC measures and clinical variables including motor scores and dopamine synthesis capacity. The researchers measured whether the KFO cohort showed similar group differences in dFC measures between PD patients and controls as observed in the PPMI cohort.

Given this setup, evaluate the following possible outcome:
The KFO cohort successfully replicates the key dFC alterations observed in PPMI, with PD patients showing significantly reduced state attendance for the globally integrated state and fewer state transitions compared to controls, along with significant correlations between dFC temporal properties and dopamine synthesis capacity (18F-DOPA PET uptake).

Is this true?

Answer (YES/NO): NO